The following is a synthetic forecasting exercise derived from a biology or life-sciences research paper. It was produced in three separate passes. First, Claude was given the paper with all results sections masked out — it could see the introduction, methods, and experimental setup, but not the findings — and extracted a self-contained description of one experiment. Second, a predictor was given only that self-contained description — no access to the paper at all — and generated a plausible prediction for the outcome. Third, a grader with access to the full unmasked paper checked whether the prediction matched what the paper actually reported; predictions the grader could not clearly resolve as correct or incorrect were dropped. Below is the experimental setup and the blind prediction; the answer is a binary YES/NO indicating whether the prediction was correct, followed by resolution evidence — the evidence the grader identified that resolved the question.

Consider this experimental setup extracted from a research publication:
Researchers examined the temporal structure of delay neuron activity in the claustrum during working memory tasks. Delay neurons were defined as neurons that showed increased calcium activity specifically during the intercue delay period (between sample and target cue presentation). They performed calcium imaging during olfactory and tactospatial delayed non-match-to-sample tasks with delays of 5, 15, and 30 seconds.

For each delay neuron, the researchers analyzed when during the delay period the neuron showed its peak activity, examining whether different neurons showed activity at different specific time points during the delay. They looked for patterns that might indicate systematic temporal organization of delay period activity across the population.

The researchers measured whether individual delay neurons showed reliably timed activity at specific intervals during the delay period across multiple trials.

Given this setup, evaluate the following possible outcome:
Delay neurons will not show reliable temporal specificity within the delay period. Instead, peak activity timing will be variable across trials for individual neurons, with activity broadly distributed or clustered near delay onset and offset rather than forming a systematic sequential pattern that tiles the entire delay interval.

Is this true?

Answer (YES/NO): NO